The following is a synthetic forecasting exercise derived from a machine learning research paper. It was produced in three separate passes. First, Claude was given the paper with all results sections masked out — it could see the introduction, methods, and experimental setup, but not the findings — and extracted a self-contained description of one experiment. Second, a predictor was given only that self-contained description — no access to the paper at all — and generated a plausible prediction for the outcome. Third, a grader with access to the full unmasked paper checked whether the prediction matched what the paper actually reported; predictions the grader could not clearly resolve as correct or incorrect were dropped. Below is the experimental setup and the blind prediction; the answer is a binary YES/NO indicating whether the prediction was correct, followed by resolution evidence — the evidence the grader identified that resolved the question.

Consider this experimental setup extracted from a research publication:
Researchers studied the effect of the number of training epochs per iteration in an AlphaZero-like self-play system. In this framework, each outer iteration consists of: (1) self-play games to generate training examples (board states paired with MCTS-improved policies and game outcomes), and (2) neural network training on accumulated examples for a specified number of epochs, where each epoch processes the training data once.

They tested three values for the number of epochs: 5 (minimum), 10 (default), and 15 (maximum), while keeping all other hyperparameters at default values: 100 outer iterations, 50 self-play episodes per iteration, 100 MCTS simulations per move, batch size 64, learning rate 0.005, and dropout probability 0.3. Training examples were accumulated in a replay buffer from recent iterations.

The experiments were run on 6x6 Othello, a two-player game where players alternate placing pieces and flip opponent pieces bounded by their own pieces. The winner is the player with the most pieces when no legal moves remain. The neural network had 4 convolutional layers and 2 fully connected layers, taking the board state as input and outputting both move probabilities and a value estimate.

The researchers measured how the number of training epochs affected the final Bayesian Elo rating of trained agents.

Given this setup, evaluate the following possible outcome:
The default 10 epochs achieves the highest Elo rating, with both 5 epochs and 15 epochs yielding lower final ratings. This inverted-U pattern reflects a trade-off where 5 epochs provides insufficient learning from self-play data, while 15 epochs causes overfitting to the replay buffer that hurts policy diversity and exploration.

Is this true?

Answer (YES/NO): NO